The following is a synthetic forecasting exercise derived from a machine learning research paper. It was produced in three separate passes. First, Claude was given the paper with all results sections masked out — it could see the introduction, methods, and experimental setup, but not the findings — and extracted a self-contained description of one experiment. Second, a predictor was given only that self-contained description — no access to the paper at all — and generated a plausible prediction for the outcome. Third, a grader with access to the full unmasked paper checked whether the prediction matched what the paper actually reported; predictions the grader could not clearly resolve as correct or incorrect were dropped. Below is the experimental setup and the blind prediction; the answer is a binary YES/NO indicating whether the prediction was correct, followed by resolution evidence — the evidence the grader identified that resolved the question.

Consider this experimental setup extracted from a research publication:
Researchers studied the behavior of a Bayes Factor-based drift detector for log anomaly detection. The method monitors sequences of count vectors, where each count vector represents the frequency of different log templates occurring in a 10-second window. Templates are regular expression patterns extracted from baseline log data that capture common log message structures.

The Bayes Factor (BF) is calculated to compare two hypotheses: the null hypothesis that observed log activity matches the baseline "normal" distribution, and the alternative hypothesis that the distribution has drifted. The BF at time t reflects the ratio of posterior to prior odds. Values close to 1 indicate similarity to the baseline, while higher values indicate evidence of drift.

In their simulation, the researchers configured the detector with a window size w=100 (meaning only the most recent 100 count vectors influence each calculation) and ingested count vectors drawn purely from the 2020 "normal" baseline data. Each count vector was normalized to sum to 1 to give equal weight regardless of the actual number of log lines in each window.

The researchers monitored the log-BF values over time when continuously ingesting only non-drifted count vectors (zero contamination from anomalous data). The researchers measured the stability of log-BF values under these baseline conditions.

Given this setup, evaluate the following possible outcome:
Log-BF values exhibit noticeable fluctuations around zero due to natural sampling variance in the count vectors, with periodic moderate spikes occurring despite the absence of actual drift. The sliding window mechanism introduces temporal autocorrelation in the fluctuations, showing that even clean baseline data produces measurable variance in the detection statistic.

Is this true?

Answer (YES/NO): NO